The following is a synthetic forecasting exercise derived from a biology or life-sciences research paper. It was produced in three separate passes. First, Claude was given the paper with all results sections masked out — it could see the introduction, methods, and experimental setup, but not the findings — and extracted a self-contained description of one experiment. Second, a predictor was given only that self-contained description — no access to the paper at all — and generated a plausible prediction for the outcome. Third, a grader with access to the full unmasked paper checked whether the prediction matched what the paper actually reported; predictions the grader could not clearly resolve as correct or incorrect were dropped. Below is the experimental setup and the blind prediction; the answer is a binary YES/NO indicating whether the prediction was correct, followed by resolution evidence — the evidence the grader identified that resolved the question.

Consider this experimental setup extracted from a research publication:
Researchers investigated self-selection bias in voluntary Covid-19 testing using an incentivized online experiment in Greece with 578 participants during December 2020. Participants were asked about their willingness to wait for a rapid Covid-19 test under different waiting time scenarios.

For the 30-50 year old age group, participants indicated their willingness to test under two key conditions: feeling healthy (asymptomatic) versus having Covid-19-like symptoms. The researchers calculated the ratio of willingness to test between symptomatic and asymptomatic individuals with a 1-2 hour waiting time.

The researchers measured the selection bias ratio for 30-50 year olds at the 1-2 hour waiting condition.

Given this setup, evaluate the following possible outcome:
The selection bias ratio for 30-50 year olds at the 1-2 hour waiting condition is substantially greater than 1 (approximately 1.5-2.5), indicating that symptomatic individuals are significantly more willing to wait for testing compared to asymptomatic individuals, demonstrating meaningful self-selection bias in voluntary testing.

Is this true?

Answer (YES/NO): NO